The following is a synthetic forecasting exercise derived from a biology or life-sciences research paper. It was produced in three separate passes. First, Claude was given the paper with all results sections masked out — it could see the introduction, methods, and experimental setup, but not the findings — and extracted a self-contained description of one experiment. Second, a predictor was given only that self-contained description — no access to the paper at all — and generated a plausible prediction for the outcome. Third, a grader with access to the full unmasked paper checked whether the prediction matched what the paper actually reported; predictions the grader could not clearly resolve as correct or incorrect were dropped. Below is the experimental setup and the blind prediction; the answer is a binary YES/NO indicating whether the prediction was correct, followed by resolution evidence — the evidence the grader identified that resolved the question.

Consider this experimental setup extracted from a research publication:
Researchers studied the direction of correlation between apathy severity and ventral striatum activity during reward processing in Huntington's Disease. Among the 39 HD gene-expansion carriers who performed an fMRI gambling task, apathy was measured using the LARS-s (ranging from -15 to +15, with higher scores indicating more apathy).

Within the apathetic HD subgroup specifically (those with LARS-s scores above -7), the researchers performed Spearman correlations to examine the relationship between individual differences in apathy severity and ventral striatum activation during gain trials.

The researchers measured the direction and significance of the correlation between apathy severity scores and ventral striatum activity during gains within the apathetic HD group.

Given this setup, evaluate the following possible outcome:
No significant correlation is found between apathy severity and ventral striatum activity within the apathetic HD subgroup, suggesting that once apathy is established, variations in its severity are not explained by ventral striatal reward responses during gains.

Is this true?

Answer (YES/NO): NO